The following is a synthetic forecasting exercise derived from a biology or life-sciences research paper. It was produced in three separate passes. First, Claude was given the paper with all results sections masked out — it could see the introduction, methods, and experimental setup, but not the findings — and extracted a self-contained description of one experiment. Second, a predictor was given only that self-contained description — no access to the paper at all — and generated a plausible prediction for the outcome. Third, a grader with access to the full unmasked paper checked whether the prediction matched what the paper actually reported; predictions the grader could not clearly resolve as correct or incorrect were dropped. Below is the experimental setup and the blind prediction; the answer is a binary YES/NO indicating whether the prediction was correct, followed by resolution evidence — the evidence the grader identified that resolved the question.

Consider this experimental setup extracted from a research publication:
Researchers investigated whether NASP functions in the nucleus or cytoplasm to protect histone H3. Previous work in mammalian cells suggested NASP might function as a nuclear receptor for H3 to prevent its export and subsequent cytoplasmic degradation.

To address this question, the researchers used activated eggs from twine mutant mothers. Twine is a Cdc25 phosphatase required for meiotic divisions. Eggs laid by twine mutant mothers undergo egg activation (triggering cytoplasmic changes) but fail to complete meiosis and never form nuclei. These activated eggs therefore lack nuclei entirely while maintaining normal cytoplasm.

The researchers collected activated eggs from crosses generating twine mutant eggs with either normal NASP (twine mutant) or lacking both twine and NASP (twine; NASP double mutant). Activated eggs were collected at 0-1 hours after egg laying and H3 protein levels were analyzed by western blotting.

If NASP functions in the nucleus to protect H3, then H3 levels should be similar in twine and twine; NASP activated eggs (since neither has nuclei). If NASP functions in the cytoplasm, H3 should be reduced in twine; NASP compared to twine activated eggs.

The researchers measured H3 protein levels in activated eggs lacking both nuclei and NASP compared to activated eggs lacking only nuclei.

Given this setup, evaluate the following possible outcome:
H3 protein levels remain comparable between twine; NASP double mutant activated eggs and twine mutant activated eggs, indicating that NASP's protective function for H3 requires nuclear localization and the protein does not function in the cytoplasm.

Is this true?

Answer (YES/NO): NO